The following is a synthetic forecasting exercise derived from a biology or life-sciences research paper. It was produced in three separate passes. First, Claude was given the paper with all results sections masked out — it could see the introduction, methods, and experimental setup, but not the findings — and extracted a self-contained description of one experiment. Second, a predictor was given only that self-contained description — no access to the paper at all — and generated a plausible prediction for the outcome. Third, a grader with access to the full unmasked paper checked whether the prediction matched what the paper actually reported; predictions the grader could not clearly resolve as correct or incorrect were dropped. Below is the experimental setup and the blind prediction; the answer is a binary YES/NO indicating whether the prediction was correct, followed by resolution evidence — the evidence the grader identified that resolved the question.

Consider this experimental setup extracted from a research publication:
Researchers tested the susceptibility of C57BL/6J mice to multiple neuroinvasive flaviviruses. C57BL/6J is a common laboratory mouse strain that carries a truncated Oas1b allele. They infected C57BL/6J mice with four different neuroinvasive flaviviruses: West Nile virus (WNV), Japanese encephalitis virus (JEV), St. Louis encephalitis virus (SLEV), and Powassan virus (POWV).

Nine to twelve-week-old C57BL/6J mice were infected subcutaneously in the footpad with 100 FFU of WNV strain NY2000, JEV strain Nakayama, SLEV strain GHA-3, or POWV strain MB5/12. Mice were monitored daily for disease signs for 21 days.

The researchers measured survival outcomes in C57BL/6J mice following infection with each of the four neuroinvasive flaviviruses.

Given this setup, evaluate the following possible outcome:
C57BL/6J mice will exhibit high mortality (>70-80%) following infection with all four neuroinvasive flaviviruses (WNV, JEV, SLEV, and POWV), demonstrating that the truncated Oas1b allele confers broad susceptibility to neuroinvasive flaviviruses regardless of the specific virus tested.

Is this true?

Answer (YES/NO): NO